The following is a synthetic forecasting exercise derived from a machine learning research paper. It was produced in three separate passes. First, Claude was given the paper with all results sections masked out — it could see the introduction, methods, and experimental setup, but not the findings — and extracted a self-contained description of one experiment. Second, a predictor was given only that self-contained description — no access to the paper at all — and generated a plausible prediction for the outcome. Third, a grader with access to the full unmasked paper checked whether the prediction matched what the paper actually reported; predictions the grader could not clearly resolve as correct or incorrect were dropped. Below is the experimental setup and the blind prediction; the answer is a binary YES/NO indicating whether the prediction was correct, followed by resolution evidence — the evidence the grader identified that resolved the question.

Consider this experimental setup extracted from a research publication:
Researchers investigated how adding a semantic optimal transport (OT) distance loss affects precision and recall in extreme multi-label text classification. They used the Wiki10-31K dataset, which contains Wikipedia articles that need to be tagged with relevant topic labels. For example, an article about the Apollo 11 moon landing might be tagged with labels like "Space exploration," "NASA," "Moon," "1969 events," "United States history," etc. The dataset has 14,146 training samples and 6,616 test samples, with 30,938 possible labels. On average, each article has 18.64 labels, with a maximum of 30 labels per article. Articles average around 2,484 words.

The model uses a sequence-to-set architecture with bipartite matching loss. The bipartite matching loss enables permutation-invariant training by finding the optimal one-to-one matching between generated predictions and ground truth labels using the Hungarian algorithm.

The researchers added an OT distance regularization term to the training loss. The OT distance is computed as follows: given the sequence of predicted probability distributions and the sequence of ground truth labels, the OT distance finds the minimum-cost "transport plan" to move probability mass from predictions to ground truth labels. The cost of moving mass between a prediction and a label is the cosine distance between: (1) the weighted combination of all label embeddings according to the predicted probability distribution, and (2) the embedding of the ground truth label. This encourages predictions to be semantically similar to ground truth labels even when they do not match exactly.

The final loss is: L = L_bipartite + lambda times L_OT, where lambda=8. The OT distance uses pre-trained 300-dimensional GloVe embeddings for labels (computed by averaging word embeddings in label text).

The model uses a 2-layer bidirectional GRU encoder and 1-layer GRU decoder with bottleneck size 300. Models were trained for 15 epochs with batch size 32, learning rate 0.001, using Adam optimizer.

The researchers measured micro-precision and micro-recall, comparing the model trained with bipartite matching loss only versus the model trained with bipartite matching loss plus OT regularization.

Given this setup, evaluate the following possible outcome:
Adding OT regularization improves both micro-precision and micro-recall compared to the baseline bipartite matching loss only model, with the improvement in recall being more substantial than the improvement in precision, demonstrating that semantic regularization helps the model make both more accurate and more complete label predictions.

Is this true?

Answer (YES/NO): NO